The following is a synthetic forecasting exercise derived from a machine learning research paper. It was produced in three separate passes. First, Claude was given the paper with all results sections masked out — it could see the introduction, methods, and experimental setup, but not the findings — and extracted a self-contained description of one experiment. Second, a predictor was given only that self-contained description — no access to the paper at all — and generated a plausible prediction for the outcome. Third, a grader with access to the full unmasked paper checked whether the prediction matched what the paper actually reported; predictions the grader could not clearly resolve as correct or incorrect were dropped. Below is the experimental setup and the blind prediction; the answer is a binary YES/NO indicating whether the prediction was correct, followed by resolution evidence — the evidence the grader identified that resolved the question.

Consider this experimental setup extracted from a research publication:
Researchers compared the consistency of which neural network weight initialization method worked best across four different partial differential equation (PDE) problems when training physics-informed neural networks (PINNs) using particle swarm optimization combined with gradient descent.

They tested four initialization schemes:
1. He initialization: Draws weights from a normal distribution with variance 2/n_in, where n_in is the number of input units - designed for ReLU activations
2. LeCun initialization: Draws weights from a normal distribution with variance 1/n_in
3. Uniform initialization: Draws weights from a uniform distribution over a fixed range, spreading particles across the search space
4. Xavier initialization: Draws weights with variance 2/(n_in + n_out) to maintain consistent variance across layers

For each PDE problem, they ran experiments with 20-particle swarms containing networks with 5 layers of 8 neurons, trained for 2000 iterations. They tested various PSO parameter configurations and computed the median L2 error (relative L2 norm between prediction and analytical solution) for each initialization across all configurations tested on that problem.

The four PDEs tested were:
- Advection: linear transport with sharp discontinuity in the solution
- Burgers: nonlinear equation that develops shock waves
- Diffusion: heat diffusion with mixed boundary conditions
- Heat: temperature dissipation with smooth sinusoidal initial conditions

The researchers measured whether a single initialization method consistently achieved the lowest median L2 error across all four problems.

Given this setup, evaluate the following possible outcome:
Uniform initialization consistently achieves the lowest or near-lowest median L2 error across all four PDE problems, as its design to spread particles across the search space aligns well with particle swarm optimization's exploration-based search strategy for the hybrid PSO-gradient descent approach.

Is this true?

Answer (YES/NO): NO